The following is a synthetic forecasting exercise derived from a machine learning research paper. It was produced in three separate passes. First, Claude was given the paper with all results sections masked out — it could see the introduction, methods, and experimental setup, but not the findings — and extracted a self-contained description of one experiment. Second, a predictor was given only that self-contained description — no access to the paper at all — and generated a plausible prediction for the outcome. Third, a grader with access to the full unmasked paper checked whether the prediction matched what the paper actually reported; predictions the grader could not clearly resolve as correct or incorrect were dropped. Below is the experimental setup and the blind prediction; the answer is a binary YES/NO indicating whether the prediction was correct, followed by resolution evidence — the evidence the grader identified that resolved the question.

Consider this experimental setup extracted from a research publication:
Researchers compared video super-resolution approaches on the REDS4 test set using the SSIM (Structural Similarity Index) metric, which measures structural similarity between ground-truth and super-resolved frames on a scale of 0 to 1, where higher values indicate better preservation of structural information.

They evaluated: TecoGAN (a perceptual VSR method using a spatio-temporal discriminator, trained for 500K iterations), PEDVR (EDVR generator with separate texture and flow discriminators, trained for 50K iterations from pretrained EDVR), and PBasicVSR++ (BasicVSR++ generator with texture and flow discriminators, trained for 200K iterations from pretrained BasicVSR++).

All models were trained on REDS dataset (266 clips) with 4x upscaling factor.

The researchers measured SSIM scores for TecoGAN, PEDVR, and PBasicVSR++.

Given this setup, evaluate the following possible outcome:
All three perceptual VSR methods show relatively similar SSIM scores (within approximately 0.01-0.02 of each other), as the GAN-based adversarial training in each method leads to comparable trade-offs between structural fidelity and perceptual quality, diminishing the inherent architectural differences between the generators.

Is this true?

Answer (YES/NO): NO